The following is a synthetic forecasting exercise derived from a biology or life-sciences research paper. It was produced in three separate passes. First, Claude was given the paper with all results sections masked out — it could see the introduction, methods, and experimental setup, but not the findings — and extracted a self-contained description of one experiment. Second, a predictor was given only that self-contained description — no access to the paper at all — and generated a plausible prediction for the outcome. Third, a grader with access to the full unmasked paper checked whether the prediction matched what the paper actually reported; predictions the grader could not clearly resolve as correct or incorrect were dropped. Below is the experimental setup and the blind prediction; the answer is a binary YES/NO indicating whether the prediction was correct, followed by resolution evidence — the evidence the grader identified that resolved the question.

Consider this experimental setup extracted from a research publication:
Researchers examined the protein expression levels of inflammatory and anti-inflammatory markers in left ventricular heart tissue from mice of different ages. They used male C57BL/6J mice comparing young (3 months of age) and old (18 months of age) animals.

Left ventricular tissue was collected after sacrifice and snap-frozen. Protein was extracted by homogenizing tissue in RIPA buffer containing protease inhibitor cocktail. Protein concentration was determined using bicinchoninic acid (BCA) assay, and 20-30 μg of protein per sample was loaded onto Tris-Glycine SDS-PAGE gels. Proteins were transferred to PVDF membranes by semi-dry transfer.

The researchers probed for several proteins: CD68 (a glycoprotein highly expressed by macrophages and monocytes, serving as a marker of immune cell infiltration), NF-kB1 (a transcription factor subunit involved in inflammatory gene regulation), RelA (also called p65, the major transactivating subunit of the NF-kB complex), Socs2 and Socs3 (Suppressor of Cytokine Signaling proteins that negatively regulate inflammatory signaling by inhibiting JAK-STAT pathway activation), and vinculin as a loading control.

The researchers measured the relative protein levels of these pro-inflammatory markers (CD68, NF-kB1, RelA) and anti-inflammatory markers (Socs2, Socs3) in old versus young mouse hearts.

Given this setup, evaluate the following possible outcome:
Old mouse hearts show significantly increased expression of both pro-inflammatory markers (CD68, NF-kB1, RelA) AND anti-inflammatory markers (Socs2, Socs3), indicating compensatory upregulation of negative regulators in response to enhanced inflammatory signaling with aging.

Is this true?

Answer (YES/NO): NO